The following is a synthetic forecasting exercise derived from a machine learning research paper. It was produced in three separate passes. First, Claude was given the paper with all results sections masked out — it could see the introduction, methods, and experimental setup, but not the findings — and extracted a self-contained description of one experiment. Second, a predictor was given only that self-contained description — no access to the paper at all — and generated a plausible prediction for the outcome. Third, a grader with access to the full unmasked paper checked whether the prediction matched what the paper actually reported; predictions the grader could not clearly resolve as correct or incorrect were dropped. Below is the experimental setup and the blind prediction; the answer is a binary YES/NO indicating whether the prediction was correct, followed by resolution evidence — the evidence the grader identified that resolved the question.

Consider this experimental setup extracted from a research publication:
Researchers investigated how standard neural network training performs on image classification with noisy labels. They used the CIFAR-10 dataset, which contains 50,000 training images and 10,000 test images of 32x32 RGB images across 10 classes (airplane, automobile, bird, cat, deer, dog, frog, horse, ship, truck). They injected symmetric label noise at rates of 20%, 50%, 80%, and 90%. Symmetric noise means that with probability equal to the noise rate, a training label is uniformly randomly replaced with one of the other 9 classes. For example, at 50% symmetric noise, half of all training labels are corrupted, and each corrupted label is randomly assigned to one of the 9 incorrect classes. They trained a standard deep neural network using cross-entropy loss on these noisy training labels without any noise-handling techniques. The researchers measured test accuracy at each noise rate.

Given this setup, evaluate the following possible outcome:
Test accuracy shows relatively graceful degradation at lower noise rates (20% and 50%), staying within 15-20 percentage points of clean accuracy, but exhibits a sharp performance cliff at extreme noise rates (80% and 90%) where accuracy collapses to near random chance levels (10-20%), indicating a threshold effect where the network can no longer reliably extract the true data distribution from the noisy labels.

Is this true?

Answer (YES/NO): NO